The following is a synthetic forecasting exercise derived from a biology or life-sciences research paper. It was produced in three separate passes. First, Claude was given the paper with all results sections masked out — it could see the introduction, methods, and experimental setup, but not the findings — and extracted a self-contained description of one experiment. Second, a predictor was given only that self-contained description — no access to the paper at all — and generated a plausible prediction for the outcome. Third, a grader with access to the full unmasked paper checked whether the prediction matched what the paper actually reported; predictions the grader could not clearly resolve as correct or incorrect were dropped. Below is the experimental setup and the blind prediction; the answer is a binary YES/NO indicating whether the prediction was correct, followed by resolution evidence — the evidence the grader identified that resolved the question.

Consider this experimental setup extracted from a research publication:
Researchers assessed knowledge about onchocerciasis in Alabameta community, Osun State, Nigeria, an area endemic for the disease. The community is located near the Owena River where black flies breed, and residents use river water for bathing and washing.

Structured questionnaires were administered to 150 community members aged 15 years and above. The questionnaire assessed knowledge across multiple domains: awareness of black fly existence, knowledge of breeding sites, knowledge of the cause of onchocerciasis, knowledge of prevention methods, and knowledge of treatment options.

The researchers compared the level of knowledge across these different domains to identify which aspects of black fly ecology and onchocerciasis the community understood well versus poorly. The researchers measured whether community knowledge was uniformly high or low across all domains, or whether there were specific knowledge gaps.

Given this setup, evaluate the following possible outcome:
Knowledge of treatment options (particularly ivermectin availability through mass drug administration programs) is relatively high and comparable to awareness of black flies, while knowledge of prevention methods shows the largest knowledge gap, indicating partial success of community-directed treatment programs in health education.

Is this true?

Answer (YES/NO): NO